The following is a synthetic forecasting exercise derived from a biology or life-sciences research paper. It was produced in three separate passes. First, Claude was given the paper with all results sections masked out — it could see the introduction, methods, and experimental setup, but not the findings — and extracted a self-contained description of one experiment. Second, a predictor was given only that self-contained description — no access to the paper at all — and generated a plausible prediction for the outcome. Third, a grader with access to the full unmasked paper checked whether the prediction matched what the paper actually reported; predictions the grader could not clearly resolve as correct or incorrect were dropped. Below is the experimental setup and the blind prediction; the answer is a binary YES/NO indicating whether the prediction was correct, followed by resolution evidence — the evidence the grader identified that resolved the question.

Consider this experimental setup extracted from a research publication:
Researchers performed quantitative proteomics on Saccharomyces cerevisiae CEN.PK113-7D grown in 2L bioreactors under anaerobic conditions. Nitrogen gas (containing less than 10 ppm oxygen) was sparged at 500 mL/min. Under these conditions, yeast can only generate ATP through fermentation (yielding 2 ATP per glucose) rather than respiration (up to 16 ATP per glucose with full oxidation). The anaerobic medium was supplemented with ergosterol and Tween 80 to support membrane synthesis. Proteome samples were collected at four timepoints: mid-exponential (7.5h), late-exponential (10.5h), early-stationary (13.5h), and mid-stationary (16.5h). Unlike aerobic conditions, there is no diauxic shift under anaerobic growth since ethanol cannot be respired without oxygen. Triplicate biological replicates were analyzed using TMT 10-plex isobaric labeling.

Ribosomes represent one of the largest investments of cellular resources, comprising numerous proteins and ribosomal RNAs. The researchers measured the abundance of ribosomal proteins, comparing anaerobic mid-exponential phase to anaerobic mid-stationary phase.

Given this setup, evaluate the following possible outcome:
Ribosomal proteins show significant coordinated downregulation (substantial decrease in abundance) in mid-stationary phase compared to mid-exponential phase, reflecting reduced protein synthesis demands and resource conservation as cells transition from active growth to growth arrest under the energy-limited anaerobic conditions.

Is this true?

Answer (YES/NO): NO